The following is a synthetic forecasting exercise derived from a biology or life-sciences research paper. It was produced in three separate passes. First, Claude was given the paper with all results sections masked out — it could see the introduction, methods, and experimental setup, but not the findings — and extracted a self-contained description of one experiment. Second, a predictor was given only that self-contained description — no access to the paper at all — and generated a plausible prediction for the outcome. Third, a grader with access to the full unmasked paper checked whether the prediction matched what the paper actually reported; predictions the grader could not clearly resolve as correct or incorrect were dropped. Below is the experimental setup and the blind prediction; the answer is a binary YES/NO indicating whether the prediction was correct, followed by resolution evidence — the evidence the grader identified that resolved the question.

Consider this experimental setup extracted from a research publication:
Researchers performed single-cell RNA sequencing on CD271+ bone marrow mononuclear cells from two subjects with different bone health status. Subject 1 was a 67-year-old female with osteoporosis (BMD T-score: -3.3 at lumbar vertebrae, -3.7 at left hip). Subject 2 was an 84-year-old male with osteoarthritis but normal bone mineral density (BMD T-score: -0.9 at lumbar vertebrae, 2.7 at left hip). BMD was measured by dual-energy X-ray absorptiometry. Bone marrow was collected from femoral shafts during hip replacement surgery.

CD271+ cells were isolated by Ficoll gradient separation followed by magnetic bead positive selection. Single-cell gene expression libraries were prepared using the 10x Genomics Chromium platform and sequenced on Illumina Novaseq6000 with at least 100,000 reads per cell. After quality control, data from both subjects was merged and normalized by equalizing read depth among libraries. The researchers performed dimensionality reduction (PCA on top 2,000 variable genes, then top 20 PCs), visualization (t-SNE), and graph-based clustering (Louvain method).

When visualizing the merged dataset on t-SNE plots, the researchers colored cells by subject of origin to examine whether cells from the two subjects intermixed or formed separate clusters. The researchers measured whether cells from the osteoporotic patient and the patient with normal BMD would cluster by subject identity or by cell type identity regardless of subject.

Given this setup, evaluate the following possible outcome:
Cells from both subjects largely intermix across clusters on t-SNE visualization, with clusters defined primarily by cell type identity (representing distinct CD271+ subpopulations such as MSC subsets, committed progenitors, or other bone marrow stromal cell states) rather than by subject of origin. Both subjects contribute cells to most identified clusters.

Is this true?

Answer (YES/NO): NO